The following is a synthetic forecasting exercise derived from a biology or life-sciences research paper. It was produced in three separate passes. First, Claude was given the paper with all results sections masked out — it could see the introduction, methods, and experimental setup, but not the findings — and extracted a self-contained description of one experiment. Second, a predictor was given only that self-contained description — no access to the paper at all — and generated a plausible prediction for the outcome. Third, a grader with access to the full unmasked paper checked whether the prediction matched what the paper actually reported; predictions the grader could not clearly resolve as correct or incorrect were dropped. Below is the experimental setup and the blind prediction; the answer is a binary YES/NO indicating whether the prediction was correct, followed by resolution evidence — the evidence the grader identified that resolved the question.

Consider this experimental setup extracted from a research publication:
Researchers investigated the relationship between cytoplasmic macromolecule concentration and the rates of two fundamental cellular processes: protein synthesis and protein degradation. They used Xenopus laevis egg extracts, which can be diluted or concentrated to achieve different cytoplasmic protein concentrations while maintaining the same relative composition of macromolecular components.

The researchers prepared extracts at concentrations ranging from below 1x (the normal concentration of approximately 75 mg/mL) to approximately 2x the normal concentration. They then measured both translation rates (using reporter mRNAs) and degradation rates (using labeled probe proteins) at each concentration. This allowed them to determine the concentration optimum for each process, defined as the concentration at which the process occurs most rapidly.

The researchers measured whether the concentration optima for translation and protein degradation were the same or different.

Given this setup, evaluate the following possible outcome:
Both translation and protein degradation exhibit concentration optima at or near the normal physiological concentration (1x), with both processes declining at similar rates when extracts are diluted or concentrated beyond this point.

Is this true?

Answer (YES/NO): NO